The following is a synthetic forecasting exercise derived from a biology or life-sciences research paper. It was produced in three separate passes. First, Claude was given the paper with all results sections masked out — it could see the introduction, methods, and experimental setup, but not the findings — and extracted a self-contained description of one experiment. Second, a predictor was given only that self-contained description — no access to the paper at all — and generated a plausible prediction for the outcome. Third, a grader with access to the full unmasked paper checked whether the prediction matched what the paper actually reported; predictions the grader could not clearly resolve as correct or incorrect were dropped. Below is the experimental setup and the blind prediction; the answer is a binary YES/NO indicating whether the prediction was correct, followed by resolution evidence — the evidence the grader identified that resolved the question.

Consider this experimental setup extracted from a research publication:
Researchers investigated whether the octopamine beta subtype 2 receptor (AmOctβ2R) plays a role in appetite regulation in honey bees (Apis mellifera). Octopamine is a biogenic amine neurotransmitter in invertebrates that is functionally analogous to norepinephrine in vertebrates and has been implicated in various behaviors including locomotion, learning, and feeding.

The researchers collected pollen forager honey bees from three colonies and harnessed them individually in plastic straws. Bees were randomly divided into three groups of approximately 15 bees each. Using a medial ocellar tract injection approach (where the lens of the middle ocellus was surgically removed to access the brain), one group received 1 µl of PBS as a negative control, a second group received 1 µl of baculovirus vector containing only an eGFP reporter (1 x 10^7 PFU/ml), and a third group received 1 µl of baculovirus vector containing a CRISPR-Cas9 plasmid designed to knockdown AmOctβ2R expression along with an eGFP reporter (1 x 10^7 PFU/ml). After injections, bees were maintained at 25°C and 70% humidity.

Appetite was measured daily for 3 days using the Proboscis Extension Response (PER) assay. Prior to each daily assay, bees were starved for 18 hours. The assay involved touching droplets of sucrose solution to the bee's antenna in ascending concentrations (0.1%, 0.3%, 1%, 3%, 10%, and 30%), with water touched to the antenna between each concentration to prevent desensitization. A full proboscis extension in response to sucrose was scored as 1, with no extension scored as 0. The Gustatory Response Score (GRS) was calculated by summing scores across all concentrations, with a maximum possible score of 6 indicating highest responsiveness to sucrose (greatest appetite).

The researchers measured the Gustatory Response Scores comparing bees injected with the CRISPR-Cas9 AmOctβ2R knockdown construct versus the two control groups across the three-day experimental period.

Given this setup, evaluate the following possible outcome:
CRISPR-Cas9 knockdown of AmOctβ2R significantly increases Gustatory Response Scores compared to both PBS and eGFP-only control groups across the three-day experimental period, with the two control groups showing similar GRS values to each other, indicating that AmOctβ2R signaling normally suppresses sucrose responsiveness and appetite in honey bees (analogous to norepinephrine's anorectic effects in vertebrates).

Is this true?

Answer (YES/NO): NO